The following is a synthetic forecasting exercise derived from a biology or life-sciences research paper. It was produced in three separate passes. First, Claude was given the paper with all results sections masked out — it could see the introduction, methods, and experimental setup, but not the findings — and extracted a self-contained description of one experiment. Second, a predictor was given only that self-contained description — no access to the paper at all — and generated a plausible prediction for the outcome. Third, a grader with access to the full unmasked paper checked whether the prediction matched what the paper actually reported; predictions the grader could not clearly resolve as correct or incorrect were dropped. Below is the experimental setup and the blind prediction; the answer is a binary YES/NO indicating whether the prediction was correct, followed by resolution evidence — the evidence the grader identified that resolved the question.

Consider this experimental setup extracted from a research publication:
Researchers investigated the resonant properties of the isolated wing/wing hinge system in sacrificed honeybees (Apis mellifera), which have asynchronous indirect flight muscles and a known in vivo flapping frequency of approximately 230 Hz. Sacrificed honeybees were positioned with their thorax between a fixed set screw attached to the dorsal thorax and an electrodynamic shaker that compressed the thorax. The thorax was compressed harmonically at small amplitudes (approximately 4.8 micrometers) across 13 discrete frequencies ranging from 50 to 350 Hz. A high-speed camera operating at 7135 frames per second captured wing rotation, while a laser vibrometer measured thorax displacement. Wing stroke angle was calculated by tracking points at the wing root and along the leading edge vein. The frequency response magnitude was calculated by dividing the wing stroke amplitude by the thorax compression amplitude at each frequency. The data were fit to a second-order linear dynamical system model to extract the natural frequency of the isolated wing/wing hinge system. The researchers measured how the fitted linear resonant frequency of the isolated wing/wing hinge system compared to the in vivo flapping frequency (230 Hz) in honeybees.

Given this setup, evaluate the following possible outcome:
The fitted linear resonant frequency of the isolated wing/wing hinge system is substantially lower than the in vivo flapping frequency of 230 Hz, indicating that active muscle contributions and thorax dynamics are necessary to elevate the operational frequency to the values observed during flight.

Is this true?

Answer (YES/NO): NO